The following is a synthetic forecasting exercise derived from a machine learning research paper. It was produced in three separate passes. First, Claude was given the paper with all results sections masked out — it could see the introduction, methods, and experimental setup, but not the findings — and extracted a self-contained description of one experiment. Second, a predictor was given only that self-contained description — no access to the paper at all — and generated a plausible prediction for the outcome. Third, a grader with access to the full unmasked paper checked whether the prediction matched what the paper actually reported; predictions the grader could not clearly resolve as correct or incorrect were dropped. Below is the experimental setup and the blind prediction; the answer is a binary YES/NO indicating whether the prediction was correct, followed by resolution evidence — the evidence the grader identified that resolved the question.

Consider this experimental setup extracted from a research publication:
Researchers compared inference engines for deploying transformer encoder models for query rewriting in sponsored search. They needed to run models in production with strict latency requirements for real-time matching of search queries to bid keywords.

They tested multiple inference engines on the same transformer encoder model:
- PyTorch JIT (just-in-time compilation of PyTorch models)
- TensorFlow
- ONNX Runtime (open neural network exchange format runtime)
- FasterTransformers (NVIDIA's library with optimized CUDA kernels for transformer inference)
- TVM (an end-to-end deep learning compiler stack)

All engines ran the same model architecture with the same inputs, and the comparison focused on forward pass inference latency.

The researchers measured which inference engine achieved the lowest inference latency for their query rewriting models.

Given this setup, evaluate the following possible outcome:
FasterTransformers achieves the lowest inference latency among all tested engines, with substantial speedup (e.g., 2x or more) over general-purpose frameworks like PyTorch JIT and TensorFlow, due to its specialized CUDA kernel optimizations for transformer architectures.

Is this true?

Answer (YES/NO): NO